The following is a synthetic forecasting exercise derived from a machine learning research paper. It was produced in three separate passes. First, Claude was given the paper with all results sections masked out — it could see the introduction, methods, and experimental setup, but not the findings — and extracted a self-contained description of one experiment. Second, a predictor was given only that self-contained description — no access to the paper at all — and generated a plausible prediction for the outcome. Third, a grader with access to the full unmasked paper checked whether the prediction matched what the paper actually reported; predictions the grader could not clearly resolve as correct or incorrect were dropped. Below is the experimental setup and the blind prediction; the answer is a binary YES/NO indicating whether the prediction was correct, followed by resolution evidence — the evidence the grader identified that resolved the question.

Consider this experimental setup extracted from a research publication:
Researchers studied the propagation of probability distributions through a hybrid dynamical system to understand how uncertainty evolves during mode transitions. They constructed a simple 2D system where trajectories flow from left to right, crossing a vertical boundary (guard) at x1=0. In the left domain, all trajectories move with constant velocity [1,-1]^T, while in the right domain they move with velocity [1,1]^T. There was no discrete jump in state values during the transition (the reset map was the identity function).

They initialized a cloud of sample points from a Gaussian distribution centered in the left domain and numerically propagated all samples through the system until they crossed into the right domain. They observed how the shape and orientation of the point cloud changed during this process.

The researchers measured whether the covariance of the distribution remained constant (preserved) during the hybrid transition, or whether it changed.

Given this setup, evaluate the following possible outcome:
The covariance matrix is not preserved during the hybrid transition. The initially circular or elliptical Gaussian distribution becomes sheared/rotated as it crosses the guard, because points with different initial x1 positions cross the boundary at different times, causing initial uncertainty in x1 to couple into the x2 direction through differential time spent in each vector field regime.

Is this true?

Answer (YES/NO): YES